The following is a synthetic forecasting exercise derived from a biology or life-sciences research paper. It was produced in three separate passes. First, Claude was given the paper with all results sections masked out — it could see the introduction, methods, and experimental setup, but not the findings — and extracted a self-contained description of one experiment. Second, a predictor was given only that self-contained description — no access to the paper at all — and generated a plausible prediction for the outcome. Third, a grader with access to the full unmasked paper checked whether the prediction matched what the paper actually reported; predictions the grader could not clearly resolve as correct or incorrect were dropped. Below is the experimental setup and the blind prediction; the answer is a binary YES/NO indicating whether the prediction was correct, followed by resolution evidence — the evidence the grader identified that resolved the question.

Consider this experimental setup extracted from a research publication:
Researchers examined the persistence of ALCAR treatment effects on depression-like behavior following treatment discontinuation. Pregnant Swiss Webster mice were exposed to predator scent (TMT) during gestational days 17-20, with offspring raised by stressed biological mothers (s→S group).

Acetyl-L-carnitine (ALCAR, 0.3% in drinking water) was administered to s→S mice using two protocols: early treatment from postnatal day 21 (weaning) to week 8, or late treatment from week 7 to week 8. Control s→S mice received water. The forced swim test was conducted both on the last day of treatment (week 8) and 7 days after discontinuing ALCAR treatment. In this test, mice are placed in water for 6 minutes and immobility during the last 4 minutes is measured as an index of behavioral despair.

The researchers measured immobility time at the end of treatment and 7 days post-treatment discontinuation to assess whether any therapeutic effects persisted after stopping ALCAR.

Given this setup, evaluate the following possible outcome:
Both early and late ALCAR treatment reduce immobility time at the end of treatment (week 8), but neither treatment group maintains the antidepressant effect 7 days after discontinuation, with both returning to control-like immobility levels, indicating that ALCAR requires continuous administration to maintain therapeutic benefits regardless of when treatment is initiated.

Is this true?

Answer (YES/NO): NO